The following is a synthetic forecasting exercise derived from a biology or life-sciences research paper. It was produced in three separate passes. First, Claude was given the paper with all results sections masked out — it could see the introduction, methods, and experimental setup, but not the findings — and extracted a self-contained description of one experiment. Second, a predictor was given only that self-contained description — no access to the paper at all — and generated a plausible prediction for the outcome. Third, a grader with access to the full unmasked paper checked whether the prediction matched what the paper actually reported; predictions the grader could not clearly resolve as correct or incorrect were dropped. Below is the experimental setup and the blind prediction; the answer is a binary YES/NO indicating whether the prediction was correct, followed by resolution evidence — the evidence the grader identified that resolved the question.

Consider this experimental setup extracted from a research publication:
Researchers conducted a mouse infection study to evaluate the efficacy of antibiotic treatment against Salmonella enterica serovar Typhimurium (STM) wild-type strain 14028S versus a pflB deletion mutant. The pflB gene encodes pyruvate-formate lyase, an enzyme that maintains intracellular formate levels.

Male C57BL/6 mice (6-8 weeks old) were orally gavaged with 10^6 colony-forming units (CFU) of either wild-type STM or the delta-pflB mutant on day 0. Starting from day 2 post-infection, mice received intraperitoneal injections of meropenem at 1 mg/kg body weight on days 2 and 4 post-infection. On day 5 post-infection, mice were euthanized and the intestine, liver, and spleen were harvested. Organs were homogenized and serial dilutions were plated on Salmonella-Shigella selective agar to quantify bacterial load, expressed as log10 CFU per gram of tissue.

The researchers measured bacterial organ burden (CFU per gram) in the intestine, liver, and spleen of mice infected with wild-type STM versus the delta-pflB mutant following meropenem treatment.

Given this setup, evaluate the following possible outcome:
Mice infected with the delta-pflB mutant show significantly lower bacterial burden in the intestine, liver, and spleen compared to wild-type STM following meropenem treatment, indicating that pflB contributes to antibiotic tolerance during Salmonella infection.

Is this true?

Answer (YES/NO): YES